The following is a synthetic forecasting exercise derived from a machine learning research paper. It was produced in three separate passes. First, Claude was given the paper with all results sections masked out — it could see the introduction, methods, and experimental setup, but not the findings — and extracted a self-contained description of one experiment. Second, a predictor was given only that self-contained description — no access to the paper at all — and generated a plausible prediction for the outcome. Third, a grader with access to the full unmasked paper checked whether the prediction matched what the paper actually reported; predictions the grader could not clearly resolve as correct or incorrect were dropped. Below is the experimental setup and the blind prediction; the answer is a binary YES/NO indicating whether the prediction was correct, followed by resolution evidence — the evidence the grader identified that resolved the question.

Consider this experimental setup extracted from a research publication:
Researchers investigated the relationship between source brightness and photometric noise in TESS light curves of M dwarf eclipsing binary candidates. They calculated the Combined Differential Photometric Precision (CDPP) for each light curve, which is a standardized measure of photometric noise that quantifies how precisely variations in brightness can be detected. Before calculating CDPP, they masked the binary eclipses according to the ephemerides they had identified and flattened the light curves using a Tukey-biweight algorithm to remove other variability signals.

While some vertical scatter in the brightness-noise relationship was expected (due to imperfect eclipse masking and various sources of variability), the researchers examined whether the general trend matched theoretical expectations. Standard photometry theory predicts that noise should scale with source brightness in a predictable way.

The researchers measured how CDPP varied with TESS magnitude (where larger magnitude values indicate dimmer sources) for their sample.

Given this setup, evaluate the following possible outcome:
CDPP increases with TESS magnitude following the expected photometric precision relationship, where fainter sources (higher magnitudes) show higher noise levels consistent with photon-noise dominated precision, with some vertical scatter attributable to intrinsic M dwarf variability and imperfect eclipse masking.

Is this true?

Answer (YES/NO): YES